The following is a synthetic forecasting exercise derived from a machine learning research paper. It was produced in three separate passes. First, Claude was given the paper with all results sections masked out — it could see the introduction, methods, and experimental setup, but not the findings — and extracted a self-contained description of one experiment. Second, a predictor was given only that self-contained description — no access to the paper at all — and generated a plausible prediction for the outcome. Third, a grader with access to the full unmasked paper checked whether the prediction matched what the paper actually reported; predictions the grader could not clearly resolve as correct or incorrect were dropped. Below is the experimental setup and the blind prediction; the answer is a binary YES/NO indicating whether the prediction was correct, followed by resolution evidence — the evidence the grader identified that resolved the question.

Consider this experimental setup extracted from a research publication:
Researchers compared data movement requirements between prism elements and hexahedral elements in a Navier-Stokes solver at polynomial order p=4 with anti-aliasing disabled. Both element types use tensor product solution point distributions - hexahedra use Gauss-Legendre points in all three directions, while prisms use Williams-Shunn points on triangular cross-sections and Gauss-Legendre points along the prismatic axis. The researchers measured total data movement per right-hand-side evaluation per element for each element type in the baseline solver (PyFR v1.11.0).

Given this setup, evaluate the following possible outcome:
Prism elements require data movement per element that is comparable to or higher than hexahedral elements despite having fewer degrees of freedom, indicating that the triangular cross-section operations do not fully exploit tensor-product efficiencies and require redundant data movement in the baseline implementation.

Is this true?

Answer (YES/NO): NO